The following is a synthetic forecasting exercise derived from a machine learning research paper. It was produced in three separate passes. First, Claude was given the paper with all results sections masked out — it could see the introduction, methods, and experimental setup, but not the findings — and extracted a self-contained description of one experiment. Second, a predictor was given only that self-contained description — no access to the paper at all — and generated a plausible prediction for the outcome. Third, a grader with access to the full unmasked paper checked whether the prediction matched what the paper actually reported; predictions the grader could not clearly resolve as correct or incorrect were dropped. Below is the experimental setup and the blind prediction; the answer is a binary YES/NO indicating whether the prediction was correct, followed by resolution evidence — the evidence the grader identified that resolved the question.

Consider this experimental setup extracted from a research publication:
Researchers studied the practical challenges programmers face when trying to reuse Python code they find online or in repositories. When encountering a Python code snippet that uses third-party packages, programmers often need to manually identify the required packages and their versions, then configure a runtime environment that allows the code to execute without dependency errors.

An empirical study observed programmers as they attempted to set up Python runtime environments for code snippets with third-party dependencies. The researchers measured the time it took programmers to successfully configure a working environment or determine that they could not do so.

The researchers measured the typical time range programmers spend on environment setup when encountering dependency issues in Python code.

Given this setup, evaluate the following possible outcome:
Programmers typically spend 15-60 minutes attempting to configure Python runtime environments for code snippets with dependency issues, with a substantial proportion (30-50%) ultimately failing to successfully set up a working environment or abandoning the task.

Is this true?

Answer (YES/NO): NO